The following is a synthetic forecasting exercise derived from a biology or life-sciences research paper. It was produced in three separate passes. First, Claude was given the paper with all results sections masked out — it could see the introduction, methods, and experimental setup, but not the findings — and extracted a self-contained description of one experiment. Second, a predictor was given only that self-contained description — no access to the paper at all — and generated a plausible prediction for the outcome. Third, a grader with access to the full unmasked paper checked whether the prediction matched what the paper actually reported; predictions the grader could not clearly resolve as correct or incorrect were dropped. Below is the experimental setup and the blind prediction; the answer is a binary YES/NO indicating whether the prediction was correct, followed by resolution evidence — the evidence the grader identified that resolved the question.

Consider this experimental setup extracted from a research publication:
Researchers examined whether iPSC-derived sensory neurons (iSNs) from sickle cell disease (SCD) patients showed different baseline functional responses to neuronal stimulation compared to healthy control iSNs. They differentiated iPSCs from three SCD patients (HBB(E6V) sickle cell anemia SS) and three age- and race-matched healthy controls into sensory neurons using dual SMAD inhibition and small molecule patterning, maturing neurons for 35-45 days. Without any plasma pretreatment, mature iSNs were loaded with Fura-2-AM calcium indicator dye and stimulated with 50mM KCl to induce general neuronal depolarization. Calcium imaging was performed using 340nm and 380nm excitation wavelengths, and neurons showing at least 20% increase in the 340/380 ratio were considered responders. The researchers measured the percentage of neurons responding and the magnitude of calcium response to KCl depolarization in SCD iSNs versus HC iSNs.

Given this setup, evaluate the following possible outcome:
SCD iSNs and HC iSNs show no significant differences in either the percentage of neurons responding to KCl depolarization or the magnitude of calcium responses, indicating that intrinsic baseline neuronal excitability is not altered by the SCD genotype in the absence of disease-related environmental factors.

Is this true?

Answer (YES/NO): YES